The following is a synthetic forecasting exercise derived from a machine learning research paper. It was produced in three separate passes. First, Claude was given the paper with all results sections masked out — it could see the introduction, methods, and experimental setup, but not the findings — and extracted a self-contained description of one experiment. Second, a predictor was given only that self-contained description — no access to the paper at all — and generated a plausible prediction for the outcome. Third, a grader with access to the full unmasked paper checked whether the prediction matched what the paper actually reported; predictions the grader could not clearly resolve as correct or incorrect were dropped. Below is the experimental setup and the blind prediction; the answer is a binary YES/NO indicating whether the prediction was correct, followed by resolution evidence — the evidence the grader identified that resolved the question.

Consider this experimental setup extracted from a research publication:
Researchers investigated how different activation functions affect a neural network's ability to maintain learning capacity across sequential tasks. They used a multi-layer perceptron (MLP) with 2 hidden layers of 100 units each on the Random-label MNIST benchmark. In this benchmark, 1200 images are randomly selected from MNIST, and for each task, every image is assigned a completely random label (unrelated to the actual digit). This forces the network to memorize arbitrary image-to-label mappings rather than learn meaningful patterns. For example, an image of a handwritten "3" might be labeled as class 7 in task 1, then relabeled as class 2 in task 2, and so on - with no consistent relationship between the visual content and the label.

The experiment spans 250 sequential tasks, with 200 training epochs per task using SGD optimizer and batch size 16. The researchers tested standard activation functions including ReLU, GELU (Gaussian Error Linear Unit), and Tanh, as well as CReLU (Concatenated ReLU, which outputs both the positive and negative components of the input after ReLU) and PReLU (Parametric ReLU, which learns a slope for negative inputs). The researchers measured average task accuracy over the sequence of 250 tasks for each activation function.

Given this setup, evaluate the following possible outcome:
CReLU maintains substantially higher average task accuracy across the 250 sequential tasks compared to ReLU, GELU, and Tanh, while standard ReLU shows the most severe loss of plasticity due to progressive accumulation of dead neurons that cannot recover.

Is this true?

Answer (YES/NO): NO